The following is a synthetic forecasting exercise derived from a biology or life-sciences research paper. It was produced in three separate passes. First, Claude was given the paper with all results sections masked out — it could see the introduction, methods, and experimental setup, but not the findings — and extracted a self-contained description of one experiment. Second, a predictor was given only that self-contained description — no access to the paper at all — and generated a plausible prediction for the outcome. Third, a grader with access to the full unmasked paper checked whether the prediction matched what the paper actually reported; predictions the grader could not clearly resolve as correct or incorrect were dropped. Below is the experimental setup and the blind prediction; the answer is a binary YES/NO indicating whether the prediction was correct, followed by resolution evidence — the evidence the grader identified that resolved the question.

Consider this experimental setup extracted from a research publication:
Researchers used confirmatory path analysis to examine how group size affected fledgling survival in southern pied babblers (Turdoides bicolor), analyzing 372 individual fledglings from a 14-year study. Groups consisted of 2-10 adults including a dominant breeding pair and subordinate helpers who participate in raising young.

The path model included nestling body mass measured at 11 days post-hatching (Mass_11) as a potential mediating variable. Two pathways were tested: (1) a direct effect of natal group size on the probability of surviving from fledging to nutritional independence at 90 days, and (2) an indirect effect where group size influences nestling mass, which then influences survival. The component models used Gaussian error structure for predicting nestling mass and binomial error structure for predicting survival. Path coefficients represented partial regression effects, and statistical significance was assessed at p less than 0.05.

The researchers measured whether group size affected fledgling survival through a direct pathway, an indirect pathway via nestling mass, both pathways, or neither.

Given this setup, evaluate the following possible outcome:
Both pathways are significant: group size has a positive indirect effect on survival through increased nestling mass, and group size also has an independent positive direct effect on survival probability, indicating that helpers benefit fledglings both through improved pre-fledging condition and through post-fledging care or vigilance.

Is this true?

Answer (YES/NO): NO